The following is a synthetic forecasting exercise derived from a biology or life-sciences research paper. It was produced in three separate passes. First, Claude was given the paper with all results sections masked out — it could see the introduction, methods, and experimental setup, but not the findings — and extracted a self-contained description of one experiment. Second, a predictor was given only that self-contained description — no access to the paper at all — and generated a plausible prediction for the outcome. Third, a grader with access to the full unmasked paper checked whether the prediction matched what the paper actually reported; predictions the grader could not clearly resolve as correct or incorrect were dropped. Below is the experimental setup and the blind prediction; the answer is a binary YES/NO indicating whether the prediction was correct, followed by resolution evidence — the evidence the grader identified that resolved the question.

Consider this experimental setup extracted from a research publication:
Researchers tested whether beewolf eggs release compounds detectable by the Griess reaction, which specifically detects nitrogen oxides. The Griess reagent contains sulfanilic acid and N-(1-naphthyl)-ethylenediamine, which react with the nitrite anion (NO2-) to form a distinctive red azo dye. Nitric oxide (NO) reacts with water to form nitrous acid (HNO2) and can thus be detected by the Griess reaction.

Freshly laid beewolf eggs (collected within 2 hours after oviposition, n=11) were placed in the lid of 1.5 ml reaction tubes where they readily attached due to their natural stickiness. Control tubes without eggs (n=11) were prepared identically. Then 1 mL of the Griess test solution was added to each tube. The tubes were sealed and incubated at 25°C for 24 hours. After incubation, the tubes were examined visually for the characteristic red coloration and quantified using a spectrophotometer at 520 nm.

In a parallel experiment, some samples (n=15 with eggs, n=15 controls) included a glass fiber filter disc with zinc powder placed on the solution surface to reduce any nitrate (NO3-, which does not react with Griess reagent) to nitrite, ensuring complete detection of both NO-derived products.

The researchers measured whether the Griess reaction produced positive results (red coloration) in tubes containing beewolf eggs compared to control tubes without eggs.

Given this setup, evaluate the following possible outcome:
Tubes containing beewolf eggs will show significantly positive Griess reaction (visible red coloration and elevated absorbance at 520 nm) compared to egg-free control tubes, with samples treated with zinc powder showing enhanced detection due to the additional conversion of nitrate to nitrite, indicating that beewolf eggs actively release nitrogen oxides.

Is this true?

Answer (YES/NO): NO